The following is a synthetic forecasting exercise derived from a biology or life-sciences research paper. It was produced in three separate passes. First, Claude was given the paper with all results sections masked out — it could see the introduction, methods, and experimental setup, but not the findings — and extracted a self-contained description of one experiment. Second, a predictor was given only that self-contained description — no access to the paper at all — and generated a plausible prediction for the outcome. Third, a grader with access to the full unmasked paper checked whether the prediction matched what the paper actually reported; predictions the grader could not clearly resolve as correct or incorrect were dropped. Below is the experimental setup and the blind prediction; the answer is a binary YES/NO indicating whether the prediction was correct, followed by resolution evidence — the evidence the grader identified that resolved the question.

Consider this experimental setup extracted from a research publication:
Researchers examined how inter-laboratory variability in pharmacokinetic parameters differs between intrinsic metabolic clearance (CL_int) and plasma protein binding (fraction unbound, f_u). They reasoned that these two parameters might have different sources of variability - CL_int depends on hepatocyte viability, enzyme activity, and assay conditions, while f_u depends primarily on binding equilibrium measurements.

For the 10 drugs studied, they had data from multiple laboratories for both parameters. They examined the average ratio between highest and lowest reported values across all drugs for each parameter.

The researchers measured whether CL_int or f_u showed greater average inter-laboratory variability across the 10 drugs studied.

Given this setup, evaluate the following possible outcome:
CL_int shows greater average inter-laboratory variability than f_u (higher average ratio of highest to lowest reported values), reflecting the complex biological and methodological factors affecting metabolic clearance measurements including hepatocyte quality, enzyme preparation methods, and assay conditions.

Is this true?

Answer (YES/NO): YES